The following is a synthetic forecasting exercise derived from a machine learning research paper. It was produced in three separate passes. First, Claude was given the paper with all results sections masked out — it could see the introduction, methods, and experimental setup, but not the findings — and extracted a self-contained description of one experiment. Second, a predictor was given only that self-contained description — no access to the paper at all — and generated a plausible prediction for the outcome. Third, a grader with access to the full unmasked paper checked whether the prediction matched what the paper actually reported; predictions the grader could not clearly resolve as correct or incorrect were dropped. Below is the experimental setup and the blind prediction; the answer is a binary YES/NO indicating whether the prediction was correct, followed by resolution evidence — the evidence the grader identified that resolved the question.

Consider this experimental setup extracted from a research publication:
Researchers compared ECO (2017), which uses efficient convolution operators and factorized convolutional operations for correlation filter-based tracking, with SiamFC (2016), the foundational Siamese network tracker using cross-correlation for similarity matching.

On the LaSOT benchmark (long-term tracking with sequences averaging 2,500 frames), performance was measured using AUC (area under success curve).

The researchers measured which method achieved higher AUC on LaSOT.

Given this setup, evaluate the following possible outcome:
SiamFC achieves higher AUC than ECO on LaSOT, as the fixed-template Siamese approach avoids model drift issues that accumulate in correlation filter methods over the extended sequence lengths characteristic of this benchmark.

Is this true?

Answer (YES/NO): YES